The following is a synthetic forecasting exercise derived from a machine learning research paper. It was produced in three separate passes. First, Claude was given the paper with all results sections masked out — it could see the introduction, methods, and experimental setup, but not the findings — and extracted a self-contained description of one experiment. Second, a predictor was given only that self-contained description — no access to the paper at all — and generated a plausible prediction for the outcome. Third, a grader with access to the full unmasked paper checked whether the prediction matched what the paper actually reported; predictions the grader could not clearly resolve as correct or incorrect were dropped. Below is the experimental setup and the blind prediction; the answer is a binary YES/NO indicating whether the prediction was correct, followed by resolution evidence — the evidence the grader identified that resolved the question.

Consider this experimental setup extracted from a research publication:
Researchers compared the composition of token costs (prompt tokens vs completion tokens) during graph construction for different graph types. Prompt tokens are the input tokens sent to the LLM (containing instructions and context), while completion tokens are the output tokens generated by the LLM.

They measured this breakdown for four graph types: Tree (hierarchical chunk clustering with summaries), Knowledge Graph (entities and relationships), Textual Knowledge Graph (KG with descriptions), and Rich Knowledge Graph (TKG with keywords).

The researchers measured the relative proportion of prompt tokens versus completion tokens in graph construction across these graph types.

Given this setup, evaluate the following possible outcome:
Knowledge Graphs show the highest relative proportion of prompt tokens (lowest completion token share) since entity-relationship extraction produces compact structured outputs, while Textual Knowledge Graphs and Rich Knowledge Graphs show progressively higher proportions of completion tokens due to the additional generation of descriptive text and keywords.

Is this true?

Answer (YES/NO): NO